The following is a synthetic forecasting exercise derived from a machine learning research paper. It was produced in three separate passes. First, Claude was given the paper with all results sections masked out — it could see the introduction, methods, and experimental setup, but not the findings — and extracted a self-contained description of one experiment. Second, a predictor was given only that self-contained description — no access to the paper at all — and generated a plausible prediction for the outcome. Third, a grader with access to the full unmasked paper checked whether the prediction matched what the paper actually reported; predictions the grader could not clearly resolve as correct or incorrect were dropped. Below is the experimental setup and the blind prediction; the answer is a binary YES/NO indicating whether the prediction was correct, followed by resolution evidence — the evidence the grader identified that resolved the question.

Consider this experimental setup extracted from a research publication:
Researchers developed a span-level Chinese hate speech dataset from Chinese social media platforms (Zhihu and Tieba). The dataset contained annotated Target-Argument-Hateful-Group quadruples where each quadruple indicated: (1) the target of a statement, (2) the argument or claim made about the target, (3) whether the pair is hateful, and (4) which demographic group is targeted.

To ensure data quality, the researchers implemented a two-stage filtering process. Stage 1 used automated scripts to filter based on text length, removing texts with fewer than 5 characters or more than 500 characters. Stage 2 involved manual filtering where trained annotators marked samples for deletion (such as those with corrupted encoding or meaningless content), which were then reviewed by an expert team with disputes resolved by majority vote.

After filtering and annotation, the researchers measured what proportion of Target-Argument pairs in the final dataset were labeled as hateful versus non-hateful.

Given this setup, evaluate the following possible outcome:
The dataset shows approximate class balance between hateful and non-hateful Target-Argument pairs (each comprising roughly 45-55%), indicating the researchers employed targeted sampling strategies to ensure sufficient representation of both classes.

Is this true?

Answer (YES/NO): NO